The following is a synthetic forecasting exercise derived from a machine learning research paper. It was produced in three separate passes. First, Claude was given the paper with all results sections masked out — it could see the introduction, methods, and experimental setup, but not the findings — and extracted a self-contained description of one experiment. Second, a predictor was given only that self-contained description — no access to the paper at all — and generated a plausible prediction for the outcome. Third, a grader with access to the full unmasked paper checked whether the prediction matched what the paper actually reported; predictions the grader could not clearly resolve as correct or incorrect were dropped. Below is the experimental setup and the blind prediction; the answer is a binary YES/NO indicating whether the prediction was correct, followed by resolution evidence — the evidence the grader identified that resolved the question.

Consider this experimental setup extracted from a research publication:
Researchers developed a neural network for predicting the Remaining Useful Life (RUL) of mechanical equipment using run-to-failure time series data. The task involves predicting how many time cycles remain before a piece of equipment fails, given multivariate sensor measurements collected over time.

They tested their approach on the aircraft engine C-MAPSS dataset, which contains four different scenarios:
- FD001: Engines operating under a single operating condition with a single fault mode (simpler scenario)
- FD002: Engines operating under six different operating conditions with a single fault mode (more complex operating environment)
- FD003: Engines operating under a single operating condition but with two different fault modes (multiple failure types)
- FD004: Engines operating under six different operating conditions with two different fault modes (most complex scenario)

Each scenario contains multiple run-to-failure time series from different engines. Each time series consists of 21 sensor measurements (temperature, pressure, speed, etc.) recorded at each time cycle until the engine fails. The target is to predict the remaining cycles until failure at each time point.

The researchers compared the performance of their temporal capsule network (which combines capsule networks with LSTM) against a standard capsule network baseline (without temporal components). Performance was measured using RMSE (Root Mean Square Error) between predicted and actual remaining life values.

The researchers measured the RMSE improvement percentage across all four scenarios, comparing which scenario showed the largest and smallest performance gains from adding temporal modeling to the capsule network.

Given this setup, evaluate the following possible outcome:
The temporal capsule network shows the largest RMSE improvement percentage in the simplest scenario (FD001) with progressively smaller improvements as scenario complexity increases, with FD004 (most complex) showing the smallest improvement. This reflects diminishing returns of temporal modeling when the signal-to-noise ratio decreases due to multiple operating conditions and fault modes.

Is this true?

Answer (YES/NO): NO